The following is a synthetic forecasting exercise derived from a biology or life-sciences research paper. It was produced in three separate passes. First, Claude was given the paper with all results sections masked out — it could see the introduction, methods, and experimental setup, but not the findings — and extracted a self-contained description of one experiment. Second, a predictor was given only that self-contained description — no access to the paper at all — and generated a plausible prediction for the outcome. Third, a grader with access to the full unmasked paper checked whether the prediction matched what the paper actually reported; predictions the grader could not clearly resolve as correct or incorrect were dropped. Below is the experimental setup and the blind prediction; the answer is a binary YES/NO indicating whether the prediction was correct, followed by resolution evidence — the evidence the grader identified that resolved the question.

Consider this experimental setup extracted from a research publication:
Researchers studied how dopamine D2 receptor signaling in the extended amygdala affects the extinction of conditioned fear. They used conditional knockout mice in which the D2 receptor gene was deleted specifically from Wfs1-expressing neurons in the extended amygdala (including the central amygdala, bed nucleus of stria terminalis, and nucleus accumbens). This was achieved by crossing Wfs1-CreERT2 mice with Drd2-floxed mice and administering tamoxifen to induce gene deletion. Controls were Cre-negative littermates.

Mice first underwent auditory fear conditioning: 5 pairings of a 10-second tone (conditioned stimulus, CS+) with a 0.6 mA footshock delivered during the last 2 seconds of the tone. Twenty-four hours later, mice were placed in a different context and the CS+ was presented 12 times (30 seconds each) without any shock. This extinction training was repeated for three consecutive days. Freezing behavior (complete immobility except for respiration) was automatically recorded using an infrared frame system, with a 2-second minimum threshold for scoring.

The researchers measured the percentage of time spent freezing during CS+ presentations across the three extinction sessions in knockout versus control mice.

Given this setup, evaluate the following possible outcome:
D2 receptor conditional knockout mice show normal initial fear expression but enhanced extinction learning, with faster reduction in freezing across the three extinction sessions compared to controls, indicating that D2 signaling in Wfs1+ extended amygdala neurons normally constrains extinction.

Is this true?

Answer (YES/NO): NO